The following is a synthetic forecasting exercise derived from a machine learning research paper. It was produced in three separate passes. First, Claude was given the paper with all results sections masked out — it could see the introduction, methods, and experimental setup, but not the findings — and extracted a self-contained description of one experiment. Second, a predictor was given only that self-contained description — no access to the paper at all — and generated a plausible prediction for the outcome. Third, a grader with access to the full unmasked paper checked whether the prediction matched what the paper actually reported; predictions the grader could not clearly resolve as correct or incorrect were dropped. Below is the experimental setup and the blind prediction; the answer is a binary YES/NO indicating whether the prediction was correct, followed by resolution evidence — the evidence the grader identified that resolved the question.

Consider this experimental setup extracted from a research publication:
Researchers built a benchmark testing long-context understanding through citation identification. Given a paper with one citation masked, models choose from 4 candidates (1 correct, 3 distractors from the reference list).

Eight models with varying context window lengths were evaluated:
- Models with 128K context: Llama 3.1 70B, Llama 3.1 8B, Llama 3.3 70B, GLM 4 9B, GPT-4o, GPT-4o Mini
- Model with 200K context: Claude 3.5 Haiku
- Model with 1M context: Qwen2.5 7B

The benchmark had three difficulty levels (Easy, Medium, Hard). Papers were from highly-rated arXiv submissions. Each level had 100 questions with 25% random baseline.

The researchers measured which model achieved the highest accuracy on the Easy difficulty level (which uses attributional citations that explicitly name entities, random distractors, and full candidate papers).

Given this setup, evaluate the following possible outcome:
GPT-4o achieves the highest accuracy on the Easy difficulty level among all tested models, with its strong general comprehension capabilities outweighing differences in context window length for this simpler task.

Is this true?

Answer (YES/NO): YES